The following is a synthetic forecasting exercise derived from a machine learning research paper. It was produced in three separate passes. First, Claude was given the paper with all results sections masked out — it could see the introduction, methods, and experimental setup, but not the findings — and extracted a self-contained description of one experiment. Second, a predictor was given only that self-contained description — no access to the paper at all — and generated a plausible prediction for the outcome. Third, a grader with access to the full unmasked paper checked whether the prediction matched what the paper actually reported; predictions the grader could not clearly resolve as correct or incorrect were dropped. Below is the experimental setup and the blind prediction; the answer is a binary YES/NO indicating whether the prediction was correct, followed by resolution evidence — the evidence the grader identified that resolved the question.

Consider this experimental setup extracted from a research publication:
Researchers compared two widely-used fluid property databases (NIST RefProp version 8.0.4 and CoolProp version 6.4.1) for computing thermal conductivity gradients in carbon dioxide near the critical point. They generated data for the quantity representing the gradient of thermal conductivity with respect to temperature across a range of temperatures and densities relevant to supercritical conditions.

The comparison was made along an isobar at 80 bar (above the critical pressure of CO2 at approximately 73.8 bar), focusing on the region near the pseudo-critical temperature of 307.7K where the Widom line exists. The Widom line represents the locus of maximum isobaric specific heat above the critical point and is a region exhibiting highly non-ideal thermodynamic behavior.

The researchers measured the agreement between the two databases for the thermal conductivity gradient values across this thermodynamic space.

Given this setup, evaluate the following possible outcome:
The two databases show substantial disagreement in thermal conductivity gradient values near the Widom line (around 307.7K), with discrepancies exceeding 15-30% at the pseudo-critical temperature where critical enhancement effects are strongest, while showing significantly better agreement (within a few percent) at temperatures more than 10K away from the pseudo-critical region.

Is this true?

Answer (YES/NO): NO